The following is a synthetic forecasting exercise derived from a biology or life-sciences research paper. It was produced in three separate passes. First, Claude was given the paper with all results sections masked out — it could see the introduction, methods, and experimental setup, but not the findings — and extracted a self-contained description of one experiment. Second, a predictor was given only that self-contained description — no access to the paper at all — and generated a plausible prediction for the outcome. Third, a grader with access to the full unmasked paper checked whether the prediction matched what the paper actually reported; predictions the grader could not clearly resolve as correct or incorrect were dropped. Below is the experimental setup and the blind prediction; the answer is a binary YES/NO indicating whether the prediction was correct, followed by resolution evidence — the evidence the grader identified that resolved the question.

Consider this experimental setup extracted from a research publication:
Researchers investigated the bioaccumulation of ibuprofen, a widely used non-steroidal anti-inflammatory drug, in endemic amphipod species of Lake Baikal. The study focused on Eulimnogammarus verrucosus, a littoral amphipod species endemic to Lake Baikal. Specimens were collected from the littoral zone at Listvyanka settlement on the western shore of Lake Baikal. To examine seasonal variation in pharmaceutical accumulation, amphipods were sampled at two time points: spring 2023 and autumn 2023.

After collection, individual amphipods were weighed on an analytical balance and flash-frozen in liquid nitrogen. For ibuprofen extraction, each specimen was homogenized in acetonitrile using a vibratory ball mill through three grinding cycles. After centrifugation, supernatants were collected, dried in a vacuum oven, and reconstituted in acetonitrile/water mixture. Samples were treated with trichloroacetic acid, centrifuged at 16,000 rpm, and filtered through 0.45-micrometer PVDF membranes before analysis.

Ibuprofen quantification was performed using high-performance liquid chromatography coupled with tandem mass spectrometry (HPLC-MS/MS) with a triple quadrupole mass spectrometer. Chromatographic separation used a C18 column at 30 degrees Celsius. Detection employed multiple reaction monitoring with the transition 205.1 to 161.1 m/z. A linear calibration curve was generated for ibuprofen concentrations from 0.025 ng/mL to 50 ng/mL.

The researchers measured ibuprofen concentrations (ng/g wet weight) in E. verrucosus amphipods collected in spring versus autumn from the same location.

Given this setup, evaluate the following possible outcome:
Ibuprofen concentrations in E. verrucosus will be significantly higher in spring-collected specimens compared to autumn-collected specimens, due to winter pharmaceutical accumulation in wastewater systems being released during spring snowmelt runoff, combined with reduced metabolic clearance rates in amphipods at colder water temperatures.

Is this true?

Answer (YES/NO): YES